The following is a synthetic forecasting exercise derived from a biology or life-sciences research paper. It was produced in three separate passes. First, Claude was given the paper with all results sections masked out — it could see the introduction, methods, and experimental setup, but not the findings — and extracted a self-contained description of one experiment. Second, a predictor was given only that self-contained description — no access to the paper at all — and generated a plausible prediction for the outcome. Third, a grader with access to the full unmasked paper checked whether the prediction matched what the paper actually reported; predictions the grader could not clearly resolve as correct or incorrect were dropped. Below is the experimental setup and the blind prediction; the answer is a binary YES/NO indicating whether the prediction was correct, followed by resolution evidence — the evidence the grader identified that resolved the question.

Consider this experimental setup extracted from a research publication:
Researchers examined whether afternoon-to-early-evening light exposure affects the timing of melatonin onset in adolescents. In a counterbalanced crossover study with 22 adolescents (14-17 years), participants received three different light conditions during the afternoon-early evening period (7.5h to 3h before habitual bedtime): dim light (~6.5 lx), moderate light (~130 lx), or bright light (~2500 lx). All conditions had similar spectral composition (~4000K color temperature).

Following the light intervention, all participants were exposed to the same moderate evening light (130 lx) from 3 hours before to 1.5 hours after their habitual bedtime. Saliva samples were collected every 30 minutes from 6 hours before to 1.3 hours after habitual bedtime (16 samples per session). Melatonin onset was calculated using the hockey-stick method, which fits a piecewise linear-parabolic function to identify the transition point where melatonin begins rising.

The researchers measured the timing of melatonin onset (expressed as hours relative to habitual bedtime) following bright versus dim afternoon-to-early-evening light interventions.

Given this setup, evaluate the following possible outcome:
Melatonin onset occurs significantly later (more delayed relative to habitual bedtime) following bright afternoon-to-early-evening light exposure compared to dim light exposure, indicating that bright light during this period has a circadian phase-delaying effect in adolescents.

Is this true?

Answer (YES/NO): YES